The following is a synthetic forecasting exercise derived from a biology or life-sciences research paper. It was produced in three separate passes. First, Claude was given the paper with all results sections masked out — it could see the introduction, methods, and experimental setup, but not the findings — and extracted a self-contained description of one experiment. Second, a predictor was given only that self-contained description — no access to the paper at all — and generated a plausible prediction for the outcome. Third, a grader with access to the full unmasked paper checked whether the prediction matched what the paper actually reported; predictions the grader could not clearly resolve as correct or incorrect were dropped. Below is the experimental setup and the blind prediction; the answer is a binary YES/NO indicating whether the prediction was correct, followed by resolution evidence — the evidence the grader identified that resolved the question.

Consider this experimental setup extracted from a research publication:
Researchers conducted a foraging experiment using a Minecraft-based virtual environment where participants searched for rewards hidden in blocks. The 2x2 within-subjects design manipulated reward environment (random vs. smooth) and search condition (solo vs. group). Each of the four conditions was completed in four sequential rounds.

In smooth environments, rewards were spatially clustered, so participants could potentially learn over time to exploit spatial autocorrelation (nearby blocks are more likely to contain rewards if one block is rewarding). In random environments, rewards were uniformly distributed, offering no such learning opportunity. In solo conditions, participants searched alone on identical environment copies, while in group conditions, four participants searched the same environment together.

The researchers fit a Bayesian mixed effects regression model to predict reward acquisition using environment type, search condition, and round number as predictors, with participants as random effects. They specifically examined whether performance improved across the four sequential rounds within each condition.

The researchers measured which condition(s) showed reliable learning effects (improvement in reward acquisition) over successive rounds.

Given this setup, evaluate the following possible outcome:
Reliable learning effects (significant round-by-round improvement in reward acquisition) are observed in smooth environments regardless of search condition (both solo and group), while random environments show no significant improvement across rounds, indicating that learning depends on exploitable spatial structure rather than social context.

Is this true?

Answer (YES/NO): NO